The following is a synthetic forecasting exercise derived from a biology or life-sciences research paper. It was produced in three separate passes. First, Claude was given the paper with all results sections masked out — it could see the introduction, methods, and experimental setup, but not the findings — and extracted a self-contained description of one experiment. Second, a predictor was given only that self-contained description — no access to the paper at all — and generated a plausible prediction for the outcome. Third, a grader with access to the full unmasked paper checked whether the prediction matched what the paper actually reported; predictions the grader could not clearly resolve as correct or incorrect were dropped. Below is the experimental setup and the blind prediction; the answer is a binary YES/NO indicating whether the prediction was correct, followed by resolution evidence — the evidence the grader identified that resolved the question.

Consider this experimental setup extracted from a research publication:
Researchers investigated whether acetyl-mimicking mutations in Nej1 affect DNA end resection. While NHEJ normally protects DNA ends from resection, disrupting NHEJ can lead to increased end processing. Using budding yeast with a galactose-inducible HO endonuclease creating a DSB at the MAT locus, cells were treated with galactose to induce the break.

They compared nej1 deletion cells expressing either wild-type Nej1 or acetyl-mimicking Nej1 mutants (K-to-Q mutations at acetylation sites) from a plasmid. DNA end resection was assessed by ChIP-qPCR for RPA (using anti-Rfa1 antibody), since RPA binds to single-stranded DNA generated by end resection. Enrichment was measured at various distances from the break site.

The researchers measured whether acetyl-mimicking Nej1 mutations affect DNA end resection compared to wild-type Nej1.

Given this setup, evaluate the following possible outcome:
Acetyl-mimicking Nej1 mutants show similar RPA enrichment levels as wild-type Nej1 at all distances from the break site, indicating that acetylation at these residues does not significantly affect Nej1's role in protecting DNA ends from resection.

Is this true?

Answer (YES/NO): NO